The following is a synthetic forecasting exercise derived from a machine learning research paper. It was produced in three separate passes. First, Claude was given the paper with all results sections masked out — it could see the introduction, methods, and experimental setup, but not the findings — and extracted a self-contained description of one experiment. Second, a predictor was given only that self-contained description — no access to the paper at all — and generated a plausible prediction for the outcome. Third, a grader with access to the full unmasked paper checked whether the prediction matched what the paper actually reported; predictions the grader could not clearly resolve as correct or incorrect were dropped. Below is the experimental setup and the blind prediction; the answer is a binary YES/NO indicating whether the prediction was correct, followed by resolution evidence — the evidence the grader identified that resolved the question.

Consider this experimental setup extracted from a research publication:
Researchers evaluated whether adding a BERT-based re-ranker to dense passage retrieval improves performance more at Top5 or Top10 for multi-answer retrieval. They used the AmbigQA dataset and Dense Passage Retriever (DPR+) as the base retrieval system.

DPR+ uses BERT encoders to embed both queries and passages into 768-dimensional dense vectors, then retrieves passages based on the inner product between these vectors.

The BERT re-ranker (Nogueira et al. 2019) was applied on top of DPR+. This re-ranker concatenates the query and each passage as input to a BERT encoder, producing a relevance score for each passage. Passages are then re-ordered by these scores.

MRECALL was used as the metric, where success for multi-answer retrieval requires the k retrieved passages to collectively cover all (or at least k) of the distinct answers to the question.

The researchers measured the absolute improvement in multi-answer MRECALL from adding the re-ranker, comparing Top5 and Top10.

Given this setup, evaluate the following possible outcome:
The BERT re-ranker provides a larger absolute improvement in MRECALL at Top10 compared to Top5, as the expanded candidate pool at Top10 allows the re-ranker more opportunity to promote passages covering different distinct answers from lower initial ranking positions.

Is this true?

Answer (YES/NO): NO